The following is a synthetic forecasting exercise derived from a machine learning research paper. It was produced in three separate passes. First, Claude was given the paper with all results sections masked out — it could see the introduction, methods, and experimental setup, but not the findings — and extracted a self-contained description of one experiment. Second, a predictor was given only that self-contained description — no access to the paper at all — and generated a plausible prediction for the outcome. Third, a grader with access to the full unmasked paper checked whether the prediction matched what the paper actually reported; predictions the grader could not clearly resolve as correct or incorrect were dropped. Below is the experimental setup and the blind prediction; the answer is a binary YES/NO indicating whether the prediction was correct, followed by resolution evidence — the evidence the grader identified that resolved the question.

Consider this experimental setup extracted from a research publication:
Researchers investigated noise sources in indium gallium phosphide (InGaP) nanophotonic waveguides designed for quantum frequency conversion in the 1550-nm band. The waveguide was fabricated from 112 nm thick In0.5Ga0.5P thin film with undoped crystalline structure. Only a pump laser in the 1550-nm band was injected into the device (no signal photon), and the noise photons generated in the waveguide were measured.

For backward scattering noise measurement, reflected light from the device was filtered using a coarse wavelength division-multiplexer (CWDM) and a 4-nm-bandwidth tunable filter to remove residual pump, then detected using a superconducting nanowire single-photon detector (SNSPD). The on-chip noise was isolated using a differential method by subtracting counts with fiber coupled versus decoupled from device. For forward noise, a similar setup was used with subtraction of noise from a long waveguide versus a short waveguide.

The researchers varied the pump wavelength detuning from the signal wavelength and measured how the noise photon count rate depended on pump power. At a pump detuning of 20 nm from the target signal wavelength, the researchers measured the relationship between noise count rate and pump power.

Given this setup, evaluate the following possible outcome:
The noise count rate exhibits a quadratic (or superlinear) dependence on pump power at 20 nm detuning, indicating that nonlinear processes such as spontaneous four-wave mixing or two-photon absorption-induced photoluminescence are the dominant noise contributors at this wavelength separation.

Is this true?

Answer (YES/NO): NO